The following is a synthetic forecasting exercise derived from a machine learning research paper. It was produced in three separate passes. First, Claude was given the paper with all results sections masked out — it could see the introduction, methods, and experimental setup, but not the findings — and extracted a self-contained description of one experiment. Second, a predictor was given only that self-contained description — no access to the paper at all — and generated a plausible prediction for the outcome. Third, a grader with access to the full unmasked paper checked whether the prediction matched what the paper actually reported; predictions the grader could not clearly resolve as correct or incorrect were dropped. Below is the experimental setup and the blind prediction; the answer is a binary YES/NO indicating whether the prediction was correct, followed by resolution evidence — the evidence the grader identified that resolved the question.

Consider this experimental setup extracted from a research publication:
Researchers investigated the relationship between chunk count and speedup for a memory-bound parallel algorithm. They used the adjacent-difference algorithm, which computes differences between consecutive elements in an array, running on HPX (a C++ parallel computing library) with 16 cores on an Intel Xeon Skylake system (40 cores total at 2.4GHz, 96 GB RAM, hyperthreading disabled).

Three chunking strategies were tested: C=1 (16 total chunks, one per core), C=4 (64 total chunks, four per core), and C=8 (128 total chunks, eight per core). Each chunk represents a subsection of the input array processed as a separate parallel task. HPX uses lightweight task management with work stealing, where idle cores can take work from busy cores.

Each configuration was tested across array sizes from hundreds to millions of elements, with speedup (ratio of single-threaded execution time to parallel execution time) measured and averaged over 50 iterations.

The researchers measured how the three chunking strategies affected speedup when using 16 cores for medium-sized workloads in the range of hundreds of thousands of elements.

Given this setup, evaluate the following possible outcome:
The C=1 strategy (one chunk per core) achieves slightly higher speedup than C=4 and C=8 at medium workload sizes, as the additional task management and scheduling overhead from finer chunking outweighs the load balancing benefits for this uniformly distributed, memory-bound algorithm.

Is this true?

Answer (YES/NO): NO